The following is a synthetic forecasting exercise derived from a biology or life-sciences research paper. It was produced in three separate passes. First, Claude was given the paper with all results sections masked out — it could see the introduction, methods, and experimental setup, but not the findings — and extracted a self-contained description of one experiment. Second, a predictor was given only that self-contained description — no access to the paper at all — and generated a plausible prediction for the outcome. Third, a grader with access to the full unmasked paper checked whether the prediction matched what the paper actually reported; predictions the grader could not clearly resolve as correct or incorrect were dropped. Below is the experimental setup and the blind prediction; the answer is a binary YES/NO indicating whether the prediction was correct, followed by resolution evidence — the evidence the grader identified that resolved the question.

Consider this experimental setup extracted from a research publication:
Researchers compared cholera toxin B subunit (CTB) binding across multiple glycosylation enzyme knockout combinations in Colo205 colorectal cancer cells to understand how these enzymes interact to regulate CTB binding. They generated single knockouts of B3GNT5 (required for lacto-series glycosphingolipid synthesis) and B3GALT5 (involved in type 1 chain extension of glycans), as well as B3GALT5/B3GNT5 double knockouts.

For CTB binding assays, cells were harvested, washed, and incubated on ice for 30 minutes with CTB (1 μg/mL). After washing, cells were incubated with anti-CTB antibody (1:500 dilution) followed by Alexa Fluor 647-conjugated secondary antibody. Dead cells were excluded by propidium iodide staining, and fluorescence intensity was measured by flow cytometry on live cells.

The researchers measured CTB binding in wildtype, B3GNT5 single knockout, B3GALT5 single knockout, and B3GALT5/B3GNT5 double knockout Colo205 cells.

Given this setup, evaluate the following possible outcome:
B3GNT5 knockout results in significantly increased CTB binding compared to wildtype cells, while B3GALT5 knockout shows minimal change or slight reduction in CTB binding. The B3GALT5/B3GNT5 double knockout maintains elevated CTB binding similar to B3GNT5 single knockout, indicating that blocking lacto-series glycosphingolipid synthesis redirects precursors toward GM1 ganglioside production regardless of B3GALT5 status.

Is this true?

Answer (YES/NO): NO